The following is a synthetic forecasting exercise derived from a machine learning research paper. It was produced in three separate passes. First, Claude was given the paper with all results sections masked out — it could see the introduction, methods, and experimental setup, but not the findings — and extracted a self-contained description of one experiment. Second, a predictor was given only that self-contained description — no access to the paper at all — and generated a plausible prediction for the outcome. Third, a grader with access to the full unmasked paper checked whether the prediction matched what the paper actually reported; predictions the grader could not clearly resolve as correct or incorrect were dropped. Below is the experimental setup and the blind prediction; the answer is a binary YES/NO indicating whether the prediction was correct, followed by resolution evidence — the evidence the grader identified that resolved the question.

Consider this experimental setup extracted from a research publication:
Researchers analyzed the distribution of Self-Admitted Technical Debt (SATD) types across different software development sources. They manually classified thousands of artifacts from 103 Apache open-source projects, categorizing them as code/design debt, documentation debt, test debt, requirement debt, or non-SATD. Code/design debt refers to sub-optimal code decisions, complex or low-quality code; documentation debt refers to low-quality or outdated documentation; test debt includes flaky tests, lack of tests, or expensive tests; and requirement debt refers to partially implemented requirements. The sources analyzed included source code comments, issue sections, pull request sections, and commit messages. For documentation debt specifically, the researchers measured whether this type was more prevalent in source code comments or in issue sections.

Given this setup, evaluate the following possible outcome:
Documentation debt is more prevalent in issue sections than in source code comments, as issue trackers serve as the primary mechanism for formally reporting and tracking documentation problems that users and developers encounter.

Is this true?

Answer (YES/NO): YES